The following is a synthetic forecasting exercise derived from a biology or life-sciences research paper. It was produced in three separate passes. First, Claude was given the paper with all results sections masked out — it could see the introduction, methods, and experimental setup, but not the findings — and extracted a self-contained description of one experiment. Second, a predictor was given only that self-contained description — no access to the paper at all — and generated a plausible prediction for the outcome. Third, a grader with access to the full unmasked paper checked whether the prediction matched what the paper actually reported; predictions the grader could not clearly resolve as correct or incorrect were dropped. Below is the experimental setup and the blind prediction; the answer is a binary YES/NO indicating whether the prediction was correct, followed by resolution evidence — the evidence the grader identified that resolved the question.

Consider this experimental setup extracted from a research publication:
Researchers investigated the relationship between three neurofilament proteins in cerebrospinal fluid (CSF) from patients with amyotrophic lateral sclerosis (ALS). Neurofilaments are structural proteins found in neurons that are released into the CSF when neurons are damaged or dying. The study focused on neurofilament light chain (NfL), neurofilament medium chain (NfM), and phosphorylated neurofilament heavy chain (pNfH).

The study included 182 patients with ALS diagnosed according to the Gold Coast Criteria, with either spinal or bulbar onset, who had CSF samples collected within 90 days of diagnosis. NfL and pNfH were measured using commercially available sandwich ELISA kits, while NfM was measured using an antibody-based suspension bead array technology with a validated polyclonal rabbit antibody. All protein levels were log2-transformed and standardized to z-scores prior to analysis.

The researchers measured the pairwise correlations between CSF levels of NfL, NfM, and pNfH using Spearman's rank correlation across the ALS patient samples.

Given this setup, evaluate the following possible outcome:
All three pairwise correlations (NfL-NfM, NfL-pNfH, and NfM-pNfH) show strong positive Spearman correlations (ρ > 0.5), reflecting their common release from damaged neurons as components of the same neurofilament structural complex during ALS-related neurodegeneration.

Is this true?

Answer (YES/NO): YES